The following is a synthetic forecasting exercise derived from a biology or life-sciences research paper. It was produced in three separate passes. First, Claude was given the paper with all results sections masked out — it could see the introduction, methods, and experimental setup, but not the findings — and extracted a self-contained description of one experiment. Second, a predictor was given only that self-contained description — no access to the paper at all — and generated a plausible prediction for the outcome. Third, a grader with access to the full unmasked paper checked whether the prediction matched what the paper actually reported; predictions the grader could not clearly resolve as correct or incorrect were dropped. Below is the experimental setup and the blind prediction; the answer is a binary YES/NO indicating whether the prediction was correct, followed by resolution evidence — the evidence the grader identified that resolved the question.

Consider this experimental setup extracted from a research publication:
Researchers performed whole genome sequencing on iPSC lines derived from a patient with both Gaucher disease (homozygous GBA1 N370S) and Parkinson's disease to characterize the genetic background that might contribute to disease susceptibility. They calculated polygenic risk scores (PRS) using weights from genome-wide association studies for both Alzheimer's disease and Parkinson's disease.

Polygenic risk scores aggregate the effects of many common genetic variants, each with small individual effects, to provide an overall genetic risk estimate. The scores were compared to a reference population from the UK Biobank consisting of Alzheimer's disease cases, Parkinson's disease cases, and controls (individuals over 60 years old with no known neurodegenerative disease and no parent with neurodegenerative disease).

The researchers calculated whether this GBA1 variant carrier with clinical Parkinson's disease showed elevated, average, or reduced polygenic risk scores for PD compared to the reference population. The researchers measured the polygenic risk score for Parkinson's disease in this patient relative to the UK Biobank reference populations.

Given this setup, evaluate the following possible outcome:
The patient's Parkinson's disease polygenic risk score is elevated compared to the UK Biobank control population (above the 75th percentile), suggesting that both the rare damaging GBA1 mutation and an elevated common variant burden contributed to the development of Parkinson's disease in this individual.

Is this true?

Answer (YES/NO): NO